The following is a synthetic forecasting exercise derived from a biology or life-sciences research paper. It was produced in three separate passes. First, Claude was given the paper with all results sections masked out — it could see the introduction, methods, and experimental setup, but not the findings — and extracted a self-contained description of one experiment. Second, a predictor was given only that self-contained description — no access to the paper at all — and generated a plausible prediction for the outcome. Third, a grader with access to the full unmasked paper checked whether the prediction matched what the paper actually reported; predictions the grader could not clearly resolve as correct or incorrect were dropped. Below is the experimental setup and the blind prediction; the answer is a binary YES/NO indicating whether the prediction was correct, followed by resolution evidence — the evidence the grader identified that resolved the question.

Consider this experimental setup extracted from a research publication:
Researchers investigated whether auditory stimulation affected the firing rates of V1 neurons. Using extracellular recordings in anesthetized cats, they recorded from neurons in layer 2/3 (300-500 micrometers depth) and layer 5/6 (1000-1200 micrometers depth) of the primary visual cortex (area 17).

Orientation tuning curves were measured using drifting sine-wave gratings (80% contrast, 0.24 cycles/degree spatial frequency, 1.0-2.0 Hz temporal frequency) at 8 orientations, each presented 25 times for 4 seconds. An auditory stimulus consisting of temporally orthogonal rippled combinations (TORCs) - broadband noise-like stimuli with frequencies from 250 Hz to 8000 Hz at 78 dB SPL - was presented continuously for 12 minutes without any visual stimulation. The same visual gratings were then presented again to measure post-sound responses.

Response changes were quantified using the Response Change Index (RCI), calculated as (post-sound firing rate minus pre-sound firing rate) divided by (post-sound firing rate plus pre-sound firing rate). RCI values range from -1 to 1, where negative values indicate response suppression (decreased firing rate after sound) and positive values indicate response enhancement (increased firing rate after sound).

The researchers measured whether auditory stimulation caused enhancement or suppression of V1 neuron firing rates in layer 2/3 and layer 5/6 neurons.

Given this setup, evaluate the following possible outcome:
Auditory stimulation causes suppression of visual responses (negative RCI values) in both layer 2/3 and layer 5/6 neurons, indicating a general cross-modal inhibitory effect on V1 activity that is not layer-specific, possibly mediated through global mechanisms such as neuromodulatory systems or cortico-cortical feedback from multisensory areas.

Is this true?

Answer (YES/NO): NO